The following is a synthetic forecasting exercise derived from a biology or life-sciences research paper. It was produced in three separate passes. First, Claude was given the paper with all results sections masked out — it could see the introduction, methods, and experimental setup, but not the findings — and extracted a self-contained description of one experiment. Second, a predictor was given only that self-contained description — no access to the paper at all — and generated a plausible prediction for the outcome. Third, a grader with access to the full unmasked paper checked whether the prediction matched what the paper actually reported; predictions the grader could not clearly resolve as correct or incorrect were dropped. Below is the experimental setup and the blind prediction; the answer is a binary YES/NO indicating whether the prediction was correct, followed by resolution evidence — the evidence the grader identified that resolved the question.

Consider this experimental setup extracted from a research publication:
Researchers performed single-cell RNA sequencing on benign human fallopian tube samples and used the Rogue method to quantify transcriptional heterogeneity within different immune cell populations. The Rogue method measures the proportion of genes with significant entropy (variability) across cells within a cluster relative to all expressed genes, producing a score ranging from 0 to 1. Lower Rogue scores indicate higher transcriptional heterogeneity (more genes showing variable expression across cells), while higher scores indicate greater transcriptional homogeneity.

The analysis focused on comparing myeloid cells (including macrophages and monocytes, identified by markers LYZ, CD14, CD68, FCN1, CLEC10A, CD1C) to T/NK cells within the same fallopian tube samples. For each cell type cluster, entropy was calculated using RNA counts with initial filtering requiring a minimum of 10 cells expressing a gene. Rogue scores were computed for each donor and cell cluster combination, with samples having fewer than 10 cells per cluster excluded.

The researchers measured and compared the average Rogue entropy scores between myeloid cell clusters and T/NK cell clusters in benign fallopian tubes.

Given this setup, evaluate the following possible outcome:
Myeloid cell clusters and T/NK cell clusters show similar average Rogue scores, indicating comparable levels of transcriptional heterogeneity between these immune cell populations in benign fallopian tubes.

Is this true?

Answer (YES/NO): NO